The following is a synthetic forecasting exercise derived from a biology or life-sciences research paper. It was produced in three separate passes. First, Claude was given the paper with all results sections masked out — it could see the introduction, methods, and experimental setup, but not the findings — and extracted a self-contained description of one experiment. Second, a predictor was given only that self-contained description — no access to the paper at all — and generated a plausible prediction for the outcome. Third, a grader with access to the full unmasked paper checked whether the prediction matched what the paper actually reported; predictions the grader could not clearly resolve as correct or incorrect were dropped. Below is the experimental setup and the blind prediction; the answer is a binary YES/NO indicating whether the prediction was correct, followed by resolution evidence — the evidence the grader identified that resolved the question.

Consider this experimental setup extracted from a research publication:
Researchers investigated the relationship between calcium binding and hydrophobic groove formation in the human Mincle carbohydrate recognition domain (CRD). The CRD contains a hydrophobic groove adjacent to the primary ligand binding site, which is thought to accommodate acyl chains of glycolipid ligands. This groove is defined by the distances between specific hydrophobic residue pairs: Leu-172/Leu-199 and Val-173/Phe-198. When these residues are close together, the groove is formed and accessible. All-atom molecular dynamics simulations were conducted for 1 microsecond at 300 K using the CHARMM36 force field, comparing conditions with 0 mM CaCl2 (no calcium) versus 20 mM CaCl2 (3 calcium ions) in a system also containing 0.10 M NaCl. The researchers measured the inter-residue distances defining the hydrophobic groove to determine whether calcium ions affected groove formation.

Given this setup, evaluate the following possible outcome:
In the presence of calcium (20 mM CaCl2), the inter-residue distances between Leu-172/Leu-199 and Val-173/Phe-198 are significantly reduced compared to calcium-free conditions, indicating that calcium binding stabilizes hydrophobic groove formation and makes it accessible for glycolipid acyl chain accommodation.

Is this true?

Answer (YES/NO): NO